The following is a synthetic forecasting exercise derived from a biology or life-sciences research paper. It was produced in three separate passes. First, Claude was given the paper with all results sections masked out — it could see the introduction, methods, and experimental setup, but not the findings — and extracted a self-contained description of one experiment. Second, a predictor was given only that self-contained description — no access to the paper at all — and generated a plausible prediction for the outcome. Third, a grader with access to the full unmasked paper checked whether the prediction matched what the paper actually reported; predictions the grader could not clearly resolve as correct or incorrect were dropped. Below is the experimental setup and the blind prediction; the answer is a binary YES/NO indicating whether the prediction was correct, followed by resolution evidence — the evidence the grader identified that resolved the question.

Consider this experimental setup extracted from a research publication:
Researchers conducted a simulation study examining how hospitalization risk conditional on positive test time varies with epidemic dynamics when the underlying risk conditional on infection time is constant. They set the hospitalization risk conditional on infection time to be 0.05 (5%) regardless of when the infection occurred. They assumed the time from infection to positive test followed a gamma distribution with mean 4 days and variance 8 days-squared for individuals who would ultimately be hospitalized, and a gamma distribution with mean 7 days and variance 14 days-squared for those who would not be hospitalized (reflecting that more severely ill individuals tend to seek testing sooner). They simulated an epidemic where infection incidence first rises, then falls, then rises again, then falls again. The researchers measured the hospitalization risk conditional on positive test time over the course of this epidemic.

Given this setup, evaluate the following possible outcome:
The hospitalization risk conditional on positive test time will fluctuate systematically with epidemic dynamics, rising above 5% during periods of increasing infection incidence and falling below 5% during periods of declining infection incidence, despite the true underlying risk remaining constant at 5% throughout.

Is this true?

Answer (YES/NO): YES